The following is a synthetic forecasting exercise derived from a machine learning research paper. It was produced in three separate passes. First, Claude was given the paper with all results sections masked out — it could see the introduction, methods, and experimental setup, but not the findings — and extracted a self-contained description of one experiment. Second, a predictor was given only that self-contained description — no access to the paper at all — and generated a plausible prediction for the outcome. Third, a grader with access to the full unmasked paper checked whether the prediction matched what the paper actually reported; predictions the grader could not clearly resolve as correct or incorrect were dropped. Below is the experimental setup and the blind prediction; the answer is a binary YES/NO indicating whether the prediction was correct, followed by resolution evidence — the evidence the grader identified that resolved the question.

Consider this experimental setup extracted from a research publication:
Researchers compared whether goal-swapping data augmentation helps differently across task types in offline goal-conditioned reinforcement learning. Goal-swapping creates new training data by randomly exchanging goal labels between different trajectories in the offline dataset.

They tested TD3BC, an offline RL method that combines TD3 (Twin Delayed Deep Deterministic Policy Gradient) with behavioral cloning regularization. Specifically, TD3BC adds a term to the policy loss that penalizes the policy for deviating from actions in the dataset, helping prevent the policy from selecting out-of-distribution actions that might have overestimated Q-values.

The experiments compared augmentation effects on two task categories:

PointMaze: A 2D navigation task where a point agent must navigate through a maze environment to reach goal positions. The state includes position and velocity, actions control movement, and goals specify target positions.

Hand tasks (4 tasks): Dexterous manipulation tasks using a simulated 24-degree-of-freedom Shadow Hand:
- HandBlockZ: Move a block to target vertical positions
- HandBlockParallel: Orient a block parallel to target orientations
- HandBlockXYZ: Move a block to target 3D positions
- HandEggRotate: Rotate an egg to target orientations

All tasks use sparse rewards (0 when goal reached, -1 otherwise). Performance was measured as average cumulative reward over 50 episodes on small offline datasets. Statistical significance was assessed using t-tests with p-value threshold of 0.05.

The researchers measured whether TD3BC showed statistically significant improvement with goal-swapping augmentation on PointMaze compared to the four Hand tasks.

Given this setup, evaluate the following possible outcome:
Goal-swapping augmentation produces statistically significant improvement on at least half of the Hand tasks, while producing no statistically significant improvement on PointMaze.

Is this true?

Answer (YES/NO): NO